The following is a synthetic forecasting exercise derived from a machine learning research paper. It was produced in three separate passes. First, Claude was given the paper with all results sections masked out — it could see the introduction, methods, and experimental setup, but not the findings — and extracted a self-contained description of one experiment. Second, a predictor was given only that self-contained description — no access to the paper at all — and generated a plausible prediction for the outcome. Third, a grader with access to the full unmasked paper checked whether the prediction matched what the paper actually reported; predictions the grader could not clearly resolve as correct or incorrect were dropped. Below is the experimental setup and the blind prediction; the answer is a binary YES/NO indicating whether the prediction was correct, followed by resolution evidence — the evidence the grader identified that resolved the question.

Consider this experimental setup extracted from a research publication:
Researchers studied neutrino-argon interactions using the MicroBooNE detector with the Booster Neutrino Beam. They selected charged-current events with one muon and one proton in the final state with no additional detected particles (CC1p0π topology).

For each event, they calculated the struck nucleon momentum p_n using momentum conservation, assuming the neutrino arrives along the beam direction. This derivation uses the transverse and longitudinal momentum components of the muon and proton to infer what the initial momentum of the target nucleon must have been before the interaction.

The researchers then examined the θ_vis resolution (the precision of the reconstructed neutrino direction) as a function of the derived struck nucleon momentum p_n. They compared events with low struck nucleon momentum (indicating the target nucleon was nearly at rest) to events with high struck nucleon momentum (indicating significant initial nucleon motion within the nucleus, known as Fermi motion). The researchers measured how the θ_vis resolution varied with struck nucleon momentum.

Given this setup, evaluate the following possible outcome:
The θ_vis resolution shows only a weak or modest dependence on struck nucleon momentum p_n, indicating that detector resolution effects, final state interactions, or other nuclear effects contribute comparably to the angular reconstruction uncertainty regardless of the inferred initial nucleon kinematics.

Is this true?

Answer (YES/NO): NO